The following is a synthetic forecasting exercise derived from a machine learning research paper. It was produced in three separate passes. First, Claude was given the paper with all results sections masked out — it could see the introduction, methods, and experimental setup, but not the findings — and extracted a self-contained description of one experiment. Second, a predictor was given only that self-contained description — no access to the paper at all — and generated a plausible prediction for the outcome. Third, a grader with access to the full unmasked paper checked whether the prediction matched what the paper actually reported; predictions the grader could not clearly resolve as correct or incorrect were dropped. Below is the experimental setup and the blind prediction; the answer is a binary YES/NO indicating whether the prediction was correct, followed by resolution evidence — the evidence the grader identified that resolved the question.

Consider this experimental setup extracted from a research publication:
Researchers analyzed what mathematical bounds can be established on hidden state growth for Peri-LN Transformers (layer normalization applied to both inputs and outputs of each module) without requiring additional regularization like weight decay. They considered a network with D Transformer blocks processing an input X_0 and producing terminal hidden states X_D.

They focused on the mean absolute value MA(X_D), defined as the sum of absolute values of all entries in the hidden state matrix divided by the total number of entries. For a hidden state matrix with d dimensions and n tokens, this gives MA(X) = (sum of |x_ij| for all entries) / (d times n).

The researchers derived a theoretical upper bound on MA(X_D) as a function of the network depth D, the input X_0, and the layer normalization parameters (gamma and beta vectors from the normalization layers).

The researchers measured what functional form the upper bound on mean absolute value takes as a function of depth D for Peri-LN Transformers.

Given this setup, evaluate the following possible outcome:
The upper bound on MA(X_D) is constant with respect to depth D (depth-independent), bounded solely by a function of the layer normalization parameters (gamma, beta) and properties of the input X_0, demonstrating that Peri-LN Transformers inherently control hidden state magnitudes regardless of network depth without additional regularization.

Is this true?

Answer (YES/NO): NO